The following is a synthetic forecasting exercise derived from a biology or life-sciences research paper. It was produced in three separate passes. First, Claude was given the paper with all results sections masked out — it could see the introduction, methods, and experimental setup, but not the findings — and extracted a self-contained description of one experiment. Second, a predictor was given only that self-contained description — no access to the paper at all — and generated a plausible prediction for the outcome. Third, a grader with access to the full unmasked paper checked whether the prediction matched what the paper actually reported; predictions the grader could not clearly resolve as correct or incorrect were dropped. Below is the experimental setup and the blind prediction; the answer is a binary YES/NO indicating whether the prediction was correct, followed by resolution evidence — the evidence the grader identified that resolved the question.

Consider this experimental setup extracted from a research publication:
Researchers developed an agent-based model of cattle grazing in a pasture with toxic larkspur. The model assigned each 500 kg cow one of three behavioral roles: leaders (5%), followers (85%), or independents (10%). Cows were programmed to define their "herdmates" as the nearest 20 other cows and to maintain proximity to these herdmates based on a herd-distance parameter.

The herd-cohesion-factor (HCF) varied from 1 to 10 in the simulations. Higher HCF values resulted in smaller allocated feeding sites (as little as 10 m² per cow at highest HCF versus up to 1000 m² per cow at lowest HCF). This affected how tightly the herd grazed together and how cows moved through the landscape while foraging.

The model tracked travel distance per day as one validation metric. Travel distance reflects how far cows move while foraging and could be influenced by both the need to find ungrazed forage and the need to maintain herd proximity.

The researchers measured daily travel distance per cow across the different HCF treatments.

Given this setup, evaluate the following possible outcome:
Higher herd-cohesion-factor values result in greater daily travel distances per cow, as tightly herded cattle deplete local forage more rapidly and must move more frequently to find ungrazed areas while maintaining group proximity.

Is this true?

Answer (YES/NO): YES